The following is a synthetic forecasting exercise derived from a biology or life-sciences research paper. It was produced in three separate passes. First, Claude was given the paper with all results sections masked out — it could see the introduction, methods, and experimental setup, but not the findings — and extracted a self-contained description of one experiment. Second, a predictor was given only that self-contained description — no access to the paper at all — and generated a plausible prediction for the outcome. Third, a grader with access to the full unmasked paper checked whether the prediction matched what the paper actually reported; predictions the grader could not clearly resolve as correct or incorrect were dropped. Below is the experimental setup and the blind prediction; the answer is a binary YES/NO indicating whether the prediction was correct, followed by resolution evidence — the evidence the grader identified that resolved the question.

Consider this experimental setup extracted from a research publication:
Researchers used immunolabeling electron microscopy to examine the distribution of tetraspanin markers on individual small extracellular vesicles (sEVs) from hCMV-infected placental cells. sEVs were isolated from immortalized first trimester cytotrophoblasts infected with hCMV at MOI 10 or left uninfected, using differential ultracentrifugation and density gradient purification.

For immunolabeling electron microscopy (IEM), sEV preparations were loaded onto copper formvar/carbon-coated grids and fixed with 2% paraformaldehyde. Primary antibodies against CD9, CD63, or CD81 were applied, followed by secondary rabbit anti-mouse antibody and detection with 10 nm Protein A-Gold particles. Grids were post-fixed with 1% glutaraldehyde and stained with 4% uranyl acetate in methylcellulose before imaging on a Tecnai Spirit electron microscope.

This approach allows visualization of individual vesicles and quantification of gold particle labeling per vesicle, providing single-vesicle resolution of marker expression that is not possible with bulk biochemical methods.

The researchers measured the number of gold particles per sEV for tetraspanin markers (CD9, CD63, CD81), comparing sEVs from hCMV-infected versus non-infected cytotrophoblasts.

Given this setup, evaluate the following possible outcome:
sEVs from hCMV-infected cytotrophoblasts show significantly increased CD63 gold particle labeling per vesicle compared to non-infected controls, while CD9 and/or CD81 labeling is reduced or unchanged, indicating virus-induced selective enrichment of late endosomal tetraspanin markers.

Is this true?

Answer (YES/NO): NO